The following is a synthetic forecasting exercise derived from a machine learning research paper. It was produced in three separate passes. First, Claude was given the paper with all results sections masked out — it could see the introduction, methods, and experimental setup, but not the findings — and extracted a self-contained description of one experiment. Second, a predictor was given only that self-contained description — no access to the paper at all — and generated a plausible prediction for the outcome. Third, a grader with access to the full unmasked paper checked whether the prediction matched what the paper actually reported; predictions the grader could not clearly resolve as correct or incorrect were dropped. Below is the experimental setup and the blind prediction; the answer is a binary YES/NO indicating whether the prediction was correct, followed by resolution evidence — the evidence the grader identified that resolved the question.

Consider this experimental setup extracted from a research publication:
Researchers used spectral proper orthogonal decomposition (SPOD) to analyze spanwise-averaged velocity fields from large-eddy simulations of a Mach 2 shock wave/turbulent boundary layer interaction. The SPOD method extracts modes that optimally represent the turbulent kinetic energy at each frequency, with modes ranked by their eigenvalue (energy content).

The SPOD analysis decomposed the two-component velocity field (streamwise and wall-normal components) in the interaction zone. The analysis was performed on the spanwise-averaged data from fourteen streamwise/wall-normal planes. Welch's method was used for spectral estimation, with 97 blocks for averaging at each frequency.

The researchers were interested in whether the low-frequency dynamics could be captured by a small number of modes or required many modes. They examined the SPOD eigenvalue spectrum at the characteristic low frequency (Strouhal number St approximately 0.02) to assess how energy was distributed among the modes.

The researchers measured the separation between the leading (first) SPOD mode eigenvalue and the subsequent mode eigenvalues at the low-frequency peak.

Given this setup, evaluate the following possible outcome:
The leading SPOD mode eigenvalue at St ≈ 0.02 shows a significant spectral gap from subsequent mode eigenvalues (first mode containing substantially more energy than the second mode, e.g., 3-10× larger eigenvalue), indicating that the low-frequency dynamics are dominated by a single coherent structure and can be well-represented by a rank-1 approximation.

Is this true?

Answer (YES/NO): YES